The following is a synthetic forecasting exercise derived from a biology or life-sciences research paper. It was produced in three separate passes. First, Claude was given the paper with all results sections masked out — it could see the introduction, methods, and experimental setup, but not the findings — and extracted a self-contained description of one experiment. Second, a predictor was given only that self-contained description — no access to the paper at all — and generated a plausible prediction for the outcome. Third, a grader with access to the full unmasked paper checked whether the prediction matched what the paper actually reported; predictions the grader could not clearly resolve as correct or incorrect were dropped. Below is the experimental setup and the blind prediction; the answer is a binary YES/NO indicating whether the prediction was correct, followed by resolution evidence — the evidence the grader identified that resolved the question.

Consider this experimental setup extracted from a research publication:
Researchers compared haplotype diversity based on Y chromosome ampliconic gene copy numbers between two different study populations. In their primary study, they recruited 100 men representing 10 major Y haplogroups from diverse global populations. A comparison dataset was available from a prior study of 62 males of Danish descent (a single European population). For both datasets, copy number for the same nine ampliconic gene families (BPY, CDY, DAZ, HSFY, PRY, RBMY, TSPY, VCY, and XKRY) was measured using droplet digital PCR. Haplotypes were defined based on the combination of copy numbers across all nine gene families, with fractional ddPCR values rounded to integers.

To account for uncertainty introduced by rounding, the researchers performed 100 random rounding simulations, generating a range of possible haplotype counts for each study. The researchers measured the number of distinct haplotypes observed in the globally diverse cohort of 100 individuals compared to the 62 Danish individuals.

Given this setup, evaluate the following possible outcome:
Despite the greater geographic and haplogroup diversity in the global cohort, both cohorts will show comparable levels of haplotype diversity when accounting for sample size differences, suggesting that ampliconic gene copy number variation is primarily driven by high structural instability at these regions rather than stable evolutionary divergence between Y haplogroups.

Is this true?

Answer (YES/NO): NO